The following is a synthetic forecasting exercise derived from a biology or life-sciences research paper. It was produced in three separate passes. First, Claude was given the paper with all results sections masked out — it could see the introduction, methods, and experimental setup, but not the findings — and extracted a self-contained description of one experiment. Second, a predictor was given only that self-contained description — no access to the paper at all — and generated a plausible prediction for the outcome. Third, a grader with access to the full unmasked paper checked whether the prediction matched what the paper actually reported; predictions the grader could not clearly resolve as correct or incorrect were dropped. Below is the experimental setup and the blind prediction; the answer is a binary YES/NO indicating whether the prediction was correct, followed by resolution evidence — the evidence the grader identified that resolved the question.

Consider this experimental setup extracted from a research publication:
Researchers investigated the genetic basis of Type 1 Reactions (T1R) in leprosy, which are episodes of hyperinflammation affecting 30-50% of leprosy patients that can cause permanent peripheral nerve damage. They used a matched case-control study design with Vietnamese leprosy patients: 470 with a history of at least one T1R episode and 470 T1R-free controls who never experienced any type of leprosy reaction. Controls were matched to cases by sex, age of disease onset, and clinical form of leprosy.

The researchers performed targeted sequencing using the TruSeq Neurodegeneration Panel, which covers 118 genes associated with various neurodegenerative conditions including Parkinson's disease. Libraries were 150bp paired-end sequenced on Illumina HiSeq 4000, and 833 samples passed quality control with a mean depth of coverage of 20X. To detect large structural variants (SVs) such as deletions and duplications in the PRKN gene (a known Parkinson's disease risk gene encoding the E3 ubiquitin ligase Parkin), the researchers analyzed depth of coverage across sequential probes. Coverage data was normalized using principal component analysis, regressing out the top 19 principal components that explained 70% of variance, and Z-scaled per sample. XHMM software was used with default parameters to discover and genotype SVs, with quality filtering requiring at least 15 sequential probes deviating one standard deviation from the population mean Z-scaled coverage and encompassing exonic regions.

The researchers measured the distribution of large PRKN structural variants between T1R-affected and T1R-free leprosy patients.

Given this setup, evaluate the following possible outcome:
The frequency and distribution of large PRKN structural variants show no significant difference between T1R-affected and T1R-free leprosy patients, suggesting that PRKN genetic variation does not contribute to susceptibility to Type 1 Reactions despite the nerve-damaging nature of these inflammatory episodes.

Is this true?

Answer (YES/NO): NO